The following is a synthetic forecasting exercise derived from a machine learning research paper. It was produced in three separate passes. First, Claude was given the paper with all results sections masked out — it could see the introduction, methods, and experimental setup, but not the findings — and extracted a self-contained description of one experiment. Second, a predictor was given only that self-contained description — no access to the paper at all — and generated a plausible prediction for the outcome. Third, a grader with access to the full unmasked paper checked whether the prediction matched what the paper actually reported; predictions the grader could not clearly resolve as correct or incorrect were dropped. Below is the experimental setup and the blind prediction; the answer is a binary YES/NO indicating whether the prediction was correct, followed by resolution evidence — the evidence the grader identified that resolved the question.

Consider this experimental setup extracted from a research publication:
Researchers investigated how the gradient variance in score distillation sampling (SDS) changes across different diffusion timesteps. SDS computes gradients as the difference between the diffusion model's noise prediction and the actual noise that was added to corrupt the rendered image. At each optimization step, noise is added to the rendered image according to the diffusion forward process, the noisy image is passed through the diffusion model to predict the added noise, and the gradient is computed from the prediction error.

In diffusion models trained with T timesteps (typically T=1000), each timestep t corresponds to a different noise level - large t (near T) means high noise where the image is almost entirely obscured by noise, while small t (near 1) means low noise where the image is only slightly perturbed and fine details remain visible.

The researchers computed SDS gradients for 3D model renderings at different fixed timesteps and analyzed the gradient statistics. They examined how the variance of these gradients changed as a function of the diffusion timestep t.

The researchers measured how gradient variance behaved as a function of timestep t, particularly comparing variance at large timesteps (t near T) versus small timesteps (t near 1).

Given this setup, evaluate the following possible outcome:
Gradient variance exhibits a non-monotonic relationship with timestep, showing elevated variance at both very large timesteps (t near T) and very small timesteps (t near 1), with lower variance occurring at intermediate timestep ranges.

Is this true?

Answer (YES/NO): NO